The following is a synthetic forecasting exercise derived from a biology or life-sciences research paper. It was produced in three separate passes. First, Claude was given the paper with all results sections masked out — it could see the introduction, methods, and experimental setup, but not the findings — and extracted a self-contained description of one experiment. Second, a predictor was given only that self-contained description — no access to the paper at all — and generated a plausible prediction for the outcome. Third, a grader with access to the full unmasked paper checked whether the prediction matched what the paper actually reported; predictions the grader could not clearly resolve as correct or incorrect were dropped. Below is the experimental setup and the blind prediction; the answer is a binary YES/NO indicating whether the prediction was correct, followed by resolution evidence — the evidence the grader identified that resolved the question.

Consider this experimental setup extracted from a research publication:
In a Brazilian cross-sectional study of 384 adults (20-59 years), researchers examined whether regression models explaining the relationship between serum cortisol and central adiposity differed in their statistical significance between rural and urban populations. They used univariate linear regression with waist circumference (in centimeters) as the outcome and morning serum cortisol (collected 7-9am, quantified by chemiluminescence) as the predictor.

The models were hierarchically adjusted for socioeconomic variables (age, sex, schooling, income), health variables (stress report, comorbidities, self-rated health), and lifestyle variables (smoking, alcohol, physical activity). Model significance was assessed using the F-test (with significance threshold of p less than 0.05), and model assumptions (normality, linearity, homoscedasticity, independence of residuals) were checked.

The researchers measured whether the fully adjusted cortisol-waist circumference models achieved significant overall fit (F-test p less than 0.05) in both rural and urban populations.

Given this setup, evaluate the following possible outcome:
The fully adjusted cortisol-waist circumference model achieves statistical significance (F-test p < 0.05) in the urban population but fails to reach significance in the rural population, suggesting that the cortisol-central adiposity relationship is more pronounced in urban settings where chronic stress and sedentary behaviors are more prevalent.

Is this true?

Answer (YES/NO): NO